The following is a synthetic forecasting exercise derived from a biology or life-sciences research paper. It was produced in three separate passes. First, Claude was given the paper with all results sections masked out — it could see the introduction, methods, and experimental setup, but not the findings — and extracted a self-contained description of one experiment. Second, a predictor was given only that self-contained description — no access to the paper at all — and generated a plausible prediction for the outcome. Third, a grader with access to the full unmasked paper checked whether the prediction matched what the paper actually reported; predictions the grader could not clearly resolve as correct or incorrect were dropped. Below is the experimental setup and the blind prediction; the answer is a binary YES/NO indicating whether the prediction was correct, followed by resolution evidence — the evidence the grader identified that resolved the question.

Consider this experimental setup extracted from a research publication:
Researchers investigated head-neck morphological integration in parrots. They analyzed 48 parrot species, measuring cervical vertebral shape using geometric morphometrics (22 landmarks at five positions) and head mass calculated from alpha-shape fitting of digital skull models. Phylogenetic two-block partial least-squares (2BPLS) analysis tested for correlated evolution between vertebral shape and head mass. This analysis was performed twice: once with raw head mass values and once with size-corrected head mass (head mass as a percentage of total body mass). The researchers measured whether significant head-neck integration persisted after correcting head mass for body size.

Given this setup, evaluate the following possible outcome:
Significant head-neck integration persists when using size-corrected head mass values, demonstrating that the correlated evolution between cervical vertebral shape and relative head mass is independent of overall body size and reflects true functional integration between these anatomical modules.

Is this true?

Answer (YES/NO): NO